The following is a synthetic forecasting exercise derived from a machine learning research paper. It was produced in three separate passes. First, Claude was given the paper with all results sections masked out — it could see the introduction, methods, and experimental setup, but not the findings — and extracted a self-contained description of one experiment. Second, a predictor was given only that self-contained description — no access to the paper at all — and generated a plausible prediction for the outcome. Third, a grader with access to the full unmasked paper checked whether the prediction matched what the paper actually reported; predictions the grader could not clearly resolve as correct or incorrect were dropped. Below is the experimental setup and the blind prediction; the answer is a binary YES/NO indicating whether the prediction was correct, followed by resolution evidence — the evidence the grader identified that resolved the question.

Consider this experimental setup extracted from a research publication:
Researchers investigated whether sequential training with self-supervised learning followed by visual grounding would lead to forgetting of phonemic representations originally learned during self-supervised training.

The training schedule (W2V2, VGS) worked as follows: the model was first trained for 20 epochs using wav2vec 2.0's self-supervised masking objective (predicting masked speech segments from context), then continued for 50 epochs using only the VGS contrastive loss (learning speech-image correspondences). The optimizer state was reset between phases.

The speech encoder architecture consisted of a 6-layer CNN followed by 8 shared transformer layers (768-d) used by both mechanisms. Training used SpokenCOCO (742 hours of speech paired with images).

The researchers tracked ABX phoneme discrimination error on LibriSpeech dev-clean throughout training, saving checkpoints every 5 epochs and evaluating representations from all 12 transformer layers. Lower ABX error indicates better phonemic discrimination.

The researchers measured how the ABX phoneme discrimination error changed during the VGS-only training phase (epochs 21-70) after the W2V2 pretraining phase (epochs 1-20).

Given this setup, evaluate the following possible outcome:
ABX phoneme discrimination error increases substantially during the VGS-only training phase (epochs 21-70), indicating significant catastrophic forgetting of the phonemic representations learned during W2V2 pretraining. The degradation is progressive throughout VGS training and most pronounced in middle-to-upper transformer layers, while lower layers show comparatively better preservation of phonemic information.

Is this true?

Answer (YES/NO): NO